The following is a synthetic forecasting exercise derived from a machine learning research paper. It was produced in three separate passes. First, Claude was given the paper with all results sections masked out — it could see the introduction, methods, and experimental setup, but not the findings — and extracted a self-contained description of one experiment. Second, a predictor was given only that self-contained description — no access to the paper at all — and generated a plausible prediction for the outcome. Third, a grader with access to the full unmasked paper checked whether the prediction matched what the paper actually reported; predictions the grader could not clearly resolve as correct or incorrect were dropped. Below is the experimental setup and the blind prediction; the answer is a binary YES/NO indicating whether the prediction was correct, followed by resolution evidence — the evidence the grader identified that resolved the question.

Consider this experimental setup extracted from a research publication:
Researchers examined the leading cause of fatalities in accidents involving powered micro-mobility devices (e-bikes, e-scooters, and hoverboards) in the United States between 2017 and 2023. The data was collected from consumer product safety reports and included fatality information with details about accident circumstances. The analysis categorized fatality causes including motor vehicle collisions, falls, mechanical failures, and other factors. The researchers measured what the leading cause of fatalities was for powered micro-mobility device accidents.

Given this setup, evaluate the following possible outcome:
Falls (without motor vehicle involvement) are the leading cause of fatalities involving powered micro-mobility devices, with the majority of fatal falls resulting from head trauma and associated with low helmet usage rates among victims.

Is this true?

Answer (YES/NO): NO